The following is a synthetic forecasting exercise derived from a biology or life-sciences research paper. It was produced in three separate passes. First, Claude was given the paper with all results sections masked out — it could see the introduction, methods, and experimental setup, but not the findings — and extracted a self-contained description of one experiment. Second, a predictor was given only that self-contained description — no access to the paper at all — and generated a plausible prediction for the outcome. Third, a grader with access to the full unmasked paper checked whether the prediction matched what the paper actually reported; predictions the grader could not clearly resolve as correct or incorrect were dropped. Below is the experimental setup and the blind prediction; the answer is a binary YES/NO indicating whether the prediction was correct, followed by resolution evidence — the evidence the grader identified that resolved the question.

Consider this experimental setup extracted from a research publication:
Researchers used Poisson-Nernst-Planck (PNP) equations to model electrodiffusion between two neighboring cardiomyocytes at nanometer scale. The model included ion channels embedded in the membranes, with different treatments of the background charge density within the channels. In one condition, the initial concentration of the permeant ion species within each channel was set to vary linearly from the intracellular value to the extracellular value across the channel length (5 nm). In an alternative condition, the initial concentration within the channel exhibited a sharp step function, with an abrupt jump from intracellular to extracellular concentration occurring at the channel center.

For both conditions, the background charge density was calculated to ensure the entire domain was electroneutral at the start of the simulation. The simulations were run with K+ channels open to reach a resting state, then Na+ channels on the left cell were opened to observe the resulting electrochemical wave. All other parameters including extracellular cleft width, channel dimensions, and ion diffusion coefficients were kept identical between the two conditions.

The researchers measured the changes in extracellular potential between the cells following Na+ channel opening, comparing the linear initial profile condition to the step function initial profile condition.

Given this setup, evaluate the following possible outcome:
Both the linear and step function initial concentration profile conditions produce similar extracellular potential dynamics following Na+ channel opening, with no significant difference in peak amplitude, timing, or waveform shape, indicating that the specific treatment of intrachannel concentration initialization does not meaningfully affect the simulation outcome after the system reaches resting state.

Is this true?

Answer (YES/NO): NO